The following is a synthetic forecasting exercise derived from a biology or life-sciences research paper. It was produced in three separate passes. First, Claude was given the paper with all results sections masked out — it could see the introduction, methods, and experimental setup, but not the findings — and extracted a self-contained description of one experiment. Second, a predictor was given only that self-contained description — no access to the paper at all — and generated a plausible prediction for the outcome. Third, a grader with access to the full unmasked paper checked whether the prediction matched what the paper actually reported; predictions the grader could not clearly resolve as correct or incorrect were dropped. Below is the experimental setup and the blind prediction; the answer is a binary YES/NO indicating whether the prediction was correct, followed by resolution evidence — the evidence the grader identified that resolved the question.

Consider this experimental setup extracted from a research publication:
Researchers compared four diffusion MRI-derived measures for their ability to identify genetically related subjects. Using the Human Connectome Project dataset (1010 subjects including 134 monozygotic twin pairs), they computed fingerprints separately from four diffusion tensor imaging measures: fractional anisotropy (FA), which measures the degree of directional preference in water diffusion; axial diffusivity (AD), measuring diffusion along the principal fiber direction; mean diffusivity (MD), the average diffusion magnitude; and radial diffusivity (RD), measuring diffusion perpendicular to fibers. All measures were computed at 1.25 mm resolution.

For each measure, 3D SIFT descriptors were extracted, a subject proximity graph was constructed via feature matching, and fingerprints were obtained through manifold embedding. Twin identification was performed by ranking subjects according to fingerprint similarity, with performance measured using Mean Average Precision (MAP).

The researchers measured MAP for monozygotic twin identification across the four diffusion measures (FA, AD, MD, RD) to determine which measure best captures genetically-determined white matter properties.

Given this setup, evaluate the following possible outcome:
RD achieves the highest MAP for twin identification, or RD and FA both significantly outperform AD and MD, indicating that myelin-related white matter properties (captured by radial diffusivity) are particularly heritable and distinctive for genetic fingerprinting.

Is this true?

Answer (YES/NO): NO